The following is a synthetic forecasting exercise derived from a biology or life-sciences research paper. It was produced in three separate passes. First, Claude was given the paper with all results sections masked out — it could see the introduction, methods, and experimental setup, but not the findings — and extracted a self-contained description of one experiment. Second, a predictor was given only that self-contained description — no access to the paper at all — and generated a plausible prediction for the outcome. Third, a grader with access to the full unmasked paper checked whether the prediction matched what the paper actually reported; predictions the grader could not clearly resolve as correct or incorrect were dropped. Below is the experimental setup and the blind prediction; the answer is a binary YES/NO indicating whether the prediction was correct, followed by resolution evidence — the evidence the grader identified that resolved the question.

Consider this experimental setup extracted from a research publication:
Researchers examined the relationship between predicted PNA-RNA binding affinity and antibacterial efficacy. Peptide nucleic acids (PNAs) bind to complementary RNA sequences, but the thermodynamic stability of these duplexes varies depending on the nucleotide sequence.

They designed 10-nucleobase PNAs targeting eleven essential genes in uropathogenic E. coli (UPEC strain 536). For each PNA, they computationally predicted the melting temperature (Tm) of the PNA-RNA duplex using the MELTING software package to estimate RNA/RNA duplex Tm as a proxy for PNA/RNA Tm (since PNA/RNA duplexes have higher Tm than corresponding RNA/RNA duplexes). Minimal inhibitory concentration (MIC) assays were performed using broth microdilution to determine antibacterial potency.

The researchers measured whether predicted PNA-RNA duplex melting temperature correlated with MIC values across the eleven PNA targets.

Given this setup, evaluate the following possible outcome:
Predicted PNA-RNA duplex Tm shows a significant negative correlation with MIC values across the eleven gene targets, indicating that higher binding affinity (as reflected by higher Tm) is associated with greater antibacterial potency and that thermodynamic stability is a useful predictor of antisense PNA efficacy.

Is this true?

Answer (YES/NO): NO